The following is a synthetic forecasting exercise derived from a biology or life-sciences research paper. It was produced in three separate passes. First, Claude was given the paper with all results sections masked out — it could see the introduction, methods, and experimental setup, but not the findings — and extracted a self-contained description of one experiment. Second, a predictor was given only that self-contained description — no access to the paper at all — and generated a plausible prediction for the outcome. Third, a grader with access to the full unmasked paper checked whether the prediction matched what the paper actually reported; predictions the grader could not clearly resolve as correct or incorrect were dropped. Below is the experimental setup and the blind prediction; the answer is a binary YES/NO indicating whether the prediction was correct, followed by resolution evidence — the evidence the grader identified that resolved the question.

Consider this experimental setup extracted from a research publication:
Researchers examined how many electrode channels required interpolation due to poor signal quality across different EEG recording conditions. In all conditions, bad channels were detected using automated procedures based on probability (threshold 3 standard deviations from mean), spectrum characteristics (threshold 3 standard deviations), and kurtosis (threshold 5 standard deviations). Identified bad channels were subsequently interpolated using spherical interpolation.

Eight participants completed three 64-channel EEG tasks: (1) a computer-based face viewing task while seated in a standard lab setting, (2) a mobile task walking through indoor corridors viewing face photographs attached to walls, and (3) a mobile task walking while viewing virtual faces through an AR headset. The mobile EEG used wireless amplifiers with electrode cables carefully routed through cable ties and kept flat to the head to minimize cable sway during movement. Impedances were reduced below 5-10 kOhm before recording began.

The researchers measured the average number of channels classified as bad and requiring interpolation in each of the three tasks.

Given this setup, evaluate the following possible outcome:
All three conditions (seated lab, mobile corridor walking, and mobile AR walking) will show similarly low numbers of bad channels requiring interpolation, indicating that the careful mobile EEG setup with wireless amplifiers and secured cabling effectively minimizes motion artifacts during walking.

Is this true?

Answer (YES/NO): NO